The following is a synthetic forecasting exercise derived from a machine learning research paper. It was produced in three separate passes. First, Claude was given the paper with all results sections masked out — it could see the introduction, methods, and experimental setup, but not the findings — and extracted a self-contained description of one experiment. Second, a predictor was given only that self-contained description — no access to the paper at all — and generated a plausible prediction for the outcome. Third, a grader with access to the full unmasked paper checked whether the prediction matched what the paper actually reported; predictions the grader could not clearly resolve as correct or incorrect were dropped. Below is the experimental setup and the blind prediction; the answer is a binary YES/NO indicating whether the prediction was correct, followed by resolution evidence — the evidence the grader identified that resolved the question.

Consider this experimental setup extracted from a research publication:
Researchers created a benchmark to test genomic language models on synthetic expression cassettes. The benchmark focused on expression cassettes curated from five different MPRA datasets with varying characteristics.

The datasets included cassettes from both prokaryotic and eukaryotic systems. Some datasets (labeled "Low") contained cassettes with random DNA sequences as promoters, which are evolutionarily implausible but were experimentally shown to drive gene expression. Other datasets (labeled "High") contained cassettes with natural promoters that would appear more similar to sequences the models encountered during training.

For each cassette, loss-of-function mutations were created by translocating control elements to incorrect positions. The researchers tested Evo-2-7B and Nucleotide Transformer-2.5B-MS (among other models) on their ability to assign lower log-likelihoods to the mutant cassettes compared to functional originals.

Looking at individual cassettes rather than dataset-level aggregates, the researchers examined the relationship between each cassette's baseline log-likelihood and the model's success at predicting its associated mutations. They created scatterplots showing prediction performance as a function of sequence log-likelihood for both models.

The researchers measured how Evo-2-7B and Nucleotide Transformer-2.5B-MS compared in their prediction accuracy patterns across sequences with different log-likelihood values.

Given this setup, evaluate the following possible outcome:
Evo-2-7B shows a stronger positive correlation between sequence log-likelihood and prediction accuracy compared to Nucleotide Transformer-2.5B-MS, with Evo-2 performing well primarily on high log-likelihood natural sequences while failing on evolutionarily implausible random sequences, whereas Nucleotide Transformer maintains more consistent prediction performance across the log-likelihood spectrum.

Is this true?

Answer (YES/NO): NO